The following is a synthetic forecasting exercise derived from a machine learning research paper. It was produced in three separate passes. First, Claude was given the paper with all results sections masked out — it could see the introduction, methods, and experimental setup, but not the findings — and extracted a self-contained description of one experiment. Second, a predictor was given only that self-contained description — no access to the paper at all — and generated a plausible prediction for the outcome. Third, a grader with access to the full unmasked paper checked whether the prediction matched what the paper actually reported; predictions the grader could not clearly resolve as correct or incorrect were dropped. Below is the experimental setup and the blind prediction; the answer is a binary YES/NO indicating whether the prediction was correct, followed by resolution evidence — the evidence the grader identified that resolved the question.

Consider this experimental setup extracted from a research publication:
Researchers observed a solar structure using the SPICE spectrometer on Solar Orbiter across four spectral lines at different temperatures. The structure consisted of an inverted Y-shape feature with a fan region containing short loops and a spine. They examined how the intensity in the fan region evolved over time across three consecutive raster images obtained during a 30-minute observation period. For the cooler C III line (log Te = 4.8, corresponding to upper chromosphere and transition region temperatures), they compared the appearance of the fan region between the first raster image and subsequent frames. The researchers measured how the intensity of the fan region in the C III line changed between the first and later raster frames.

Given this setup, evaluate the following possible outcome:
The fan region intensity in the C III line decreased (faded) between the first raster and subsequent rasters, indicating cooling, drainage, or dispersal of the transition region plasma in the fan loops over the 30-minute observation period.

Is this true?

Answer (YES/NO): YES